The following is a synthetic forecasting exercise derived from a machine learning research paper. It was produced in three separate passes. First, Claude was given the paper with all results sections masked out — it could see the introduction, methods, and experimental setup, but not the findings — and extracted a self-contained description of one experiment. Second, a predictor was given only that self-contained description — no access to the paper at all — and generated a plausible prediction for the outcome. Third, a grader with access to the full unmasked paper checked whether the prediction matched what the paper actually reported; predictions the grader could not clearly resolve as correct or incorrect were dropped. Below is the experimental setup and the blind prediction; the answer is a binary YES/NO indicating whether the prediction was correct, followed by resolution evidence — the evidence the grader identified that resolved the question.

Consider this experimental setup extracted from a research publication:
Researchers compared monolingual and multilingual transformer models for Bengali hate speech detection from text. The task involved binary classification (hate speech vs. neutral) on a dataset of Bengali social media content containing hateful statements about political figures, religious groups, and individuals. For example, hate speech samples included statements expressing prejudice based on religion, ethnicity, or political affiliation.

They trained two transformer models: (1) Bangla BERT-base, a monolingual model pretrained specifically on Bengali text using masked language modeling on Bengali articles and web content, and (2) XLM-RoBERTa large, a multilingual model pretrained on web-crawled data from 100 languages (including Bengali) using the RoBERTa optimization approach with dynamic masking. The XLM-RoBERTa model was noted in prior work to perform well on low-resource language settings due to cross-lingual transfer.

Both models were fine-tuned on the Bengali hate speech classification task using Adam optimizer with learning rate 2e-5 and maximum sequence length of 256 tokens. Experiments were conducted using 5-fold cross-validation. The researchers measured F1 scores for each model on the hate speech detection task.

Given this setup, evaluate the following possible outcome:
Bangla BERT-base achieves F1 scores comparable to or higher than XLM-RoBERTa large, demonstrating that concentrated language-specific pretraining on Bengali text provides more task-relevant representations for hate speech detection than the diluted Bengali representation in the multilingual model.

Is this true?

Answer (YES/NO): NO